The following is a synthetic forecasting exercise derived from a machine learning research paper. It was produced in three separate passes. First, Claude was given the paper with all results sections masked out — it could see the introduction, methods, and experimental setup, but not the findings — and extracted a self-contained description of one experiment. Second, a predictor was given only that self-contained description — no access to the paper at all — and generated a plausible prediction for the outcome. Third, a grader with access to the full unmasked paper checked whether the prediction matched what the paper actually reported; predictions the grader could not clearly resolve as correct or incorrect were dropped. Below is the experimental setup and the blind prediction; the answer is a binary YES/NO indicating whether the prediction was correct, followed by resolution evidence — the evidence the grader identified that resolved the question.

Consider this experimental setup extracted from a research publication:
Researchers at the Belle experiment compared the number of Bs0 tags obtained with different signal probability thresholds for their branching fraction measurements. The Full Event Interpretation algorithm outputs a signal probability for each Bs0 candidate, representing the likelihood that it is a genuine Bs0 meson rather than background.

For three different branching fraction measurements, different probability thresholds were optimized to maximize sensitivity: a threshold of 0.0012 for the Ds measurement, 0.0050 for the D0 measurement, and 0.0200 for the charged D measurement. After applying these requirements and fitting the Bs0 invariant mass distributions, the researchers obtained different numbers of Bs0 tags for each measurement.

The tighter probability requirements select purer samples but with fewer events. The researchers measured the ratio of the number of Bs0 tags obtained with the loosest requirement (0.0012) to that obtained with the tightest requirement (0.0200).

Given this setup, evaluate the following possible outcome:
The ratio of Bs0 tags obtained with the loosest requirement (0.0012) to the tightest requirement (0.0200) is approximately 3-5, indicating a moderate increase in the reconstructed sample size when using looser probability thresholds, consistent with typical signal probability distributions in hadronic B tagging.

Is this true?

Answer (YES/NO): NO